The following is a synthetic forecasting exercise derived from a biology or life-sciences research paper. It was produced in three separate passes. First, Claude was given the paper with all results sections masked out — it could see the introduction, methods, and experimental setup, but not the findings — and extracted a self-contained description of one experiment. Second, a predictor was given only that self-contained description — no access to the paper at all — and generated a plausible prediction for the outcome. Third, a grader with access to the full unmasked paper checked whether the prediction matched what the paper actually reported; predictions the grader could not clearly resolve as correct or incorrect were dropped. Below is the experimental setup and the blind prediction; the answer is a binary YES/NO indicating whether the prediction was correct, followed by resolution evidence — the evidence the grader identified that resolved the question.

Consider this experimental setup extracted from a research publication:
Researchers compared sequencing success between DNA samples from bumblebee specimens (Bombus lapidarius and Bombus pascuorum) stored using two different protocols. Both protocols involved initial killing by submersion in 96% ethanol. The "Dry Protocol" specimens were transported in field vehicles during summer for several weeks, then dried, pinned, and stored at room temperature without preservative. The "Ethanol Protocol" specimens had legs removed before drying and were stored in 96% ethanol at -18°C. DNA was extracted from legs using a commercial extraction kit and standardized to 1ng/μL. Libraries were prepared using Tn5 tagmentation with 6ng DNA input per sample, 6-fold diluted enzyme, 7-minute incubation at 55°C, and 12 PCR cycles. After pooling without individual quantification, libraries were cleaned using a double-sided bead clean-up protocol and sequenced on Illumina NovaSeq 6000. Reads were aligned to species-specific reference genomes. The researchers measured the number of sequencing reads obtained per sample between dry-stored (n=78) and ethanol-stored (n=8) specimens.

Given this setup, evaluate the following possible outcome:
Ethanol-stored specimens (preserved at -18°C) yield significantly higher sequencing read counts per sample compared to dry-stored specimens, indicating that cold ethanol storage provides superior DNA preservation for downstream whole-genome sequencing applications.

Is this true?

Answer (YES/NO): YES